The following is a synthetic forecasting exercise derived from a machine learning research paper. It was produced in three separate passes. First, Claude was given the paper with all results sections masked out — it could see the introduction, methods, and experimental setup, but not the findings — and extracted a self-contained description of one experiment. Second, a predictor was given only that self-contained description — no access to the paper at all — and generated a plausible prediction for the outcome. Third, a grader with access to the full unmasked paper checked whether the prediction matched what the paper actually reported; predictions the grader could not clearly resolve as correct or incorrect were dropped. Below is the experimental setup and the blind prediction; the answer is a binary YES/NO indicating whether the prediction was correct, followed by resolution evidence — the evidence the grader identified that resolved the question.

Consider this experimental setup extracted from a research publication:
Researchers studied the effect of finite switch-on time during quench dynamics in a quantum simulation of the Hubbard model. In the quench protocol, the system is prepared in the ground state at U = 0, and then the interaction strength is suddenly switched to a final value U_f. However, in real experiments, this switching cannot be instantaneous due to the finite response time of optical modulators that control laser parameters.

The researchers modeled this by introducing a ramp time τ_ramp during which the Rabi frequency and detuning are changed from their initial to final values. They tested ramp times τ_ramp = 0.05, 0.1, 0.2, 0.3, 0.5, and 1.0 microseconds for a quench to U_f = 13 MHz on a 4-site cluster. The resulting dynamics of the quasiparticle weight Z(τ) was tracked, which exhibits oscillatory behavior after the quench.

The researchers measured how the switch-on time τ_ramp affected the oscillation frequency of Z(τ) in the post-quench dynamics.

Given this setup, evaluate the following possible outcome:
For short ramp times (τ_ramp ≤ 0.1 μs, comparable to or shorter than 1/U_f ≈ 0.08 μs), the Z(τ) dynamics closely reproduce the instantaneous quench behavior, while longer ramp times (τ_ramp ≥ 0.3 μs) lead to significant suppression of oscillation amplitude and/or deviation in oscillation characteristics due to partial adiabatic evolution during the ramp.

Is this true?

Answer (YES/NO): YES